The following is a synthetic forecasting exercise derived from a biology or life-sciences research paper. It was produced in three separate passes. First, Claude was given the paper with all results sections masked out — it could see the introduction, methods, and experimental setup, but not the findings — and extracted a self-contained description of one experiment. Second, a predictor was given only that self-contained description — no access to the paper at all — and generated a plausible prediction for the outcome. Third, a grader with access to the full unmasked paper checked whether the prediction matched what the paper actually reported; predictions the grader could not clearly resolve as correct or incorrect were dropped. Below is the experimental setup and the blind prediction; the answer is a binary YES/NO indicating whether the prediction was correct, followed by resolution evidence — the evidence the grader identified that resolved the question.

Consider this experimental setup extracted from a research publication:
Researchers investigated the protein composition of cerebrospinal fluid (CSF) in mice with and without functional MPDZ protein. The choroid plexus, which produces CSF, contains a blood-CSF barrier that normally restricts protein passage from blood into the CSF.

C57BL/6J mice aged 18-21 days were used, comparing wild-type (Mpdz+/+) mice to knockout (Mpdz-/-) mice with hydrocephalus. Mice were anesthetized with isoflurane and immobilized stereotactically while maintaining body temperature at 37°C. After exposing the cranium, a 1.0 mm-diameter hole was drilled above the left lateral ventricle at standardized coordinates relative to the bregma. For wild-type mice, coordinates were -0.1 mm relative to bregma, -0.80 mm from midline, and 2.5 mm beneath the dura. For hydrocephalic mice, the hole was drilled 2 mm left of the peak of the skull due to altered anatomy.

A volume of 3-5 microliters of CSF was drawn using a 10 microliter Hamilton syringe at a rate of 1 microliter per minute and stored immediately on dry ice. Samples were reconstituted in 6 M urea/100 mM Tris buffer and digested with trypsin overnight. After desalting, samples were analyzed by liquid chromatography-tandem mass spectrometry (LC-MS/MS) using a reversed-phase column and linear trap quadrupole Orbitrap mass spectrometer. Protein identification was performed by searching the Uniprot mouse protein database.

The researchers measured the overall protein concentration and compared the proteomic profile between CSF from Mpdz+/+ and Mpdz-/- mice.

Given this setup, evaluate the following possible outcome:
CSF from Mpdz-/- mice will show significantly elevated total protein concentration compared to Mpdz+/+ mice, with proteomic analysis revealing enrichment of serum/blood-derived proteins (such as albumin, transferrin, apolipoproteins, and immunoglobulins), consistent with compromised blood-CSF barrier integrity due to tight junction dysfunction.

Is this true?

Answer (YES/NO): NO